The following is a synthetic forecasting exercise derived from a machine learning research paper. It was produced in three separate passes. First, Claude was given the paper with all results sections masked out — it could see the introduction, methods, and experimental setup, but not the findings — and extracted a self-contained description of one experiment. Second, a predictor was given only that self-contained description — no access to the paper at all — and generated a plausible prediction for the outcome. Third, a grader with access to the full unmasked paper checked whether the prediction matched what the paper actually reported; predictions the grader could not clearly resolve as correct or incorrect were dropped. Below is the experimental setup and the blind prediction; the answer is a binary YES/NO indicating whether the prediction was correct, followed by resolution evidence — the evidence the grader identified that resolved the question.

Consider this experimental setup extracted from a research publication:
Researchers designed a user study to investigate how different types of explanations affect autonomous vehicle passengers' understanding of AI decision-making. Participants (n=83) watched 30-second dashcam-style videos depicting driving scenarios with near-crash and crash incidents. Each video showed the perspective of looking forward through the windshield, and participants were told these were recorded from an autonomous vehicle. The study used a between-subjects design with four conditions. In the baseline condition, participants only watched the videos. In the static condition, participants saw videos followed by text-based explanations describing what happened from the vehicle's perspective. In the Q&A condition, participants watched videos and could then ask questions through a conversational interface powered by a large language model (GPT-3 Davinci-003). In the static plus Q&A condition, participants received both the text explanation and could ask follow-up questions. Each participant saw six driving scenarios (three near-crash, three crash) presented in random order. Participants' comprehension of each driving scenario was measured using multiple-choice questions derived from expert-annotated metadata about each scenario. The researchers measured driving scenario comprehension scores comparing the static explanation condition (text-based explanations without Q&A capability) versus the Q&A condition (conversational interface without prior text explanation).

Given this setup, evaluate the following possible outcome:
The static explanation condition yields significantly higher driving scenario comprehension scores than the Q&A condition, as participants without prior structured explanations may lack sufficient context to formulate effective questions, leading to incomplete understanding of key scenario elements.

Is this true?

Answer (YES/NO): YES